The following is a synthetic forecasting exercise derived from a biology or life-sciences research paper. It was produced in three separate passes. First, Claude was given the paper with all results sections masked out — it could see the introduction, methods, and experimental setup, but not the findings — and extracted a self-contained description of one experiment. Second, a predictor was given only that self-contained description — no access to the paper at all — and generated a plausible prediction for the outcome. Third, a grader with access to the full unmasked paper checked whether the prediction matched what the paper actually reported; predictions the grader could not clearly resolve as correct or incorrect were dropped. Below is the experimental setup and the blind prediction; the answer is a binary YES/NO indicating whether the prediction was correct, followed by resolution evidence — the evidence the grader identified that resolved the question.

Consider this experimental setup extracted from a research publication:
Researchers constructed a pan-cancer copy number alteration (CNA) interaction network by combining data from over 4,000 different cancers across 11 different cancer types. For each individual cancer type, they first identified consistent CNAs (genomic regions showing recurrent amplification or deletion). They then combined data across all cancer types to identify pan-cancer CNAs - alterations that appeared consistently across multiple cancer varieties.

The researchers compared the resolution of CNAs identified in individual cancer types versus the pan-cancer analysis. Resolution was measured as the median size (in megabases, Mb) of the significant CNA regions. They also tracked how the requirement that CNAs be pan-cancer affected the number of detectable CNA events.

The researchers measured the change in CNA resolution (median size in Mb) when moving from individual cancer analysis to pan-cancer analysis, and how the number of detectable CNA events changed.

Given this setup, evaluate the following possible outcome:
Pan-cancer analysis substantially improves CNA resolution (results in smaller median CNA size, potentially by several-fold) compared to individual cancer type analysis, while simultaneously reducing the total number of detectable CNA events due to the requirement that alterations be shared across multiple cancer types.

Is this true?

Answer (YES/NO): YES